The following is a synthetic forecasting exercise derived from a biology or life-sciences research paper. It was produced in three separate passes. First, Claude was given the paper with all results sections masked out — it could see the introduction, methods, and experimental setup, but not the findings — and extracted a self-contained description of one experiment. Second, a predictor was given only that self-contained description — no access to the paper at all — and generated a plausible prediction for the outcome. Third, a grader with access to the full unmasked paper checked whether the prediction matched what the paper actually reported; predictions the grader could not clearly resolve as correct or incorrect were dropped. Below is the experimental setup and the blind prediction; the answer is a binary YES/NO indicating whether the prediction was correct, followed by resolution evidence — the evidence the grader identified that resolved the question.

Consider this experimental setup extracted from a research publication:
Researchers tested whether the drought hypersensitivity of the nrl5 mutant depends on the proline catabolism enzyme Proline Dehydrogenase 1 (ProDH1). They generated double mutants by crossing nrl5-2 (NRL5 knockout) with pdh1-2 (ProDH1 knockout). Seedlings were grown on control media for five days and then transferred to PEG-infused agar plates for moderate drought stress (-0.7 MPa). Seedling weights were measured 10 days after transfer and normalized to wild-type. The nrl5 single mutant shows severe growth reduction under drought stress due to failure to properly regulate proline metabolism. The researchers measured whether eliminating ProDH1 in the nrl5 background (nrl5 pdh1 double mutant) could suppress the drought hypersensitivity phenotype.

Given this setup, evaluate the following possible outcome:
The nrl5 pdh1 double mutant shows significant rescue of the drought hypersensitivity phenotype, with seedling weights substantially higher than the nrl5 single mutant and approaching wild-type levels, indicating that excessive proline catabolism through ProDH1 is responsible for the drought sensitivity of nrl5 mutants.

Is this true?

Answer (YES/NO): YES